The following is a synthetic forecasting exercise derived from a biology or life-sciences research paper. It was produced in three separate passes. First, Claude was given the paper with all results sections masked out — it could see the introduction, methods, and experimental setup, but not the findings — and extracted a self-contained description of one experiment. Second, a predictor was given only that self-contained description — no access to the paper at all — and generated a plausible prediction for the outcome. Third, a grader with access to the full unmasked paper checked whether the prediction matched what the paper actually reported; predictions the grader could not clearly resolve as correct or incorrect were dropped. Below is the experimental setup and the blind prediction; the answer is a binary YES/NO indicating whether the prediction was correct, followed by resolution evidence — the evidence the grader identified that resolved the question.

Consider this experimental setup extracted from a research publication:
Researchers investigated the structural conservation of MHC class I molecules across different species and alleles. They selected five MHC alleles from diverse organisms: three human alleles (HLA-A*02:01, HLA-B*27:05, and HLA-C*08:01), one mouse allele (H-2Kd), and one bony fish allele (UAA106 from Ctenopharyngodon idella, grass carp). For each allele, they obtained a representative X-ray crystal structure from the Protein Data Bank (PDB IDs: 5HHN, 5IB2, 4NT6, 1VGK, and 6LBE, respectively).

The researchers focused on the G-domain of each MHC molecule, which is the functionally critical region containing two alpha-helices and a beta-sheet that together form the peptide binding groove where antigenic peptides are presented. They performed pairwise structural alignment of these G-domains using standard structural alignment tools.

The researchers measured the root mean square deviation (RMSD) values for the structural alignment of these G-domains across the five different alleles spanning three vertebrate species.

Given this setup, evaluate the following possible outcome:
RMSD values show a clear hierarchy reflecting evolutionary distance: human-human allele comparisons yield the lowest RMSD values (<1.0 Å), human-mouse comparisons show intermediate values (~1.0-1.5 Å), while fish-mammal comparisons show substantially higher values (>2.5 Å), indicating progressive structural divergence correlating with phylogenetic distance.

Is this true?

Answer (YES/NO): NO